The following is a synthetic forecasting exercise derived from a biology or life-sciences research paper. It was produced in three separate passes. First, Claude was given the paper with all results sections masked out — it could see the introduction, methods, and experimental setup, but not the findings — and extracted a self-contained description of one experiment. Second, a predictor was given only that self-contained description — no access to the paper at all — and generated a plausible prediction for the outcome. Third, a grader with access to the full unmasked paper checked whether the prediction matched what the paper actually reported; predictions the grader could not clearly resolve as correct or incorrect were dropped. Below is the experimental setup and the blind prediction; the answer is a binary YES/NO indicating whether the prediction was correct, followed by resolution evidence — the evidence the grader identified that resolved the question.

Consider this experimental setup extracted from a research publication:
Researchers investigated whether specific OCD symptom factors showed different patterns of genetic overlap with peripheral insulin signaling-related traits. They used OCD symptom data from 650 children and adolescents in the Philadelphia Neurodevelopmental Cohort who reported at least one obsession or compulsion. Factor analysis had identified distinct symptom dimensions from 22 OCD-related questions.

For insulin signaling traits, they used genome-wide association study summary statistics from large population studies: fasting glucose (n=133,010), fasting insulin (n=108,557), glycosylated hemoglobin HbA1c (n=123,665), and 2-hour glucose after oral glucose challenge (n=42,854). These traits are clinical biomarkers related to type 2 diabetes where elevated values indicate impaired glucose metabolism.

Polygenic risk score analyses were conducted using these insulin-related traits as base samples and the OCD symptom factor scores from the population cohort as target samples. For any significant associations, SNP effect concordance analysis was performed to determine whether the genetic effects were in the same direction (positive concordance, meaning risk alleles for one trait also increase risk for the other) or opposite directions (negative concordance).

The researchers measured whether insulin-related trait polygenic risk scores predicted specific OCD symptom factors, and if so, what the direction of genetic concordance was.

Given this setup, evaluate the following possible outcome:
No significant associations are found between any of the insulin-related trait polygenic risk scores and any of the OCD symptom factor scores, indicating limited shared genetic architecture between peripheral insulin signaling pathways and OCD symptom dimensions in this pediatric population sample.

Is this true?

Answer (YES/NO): NO